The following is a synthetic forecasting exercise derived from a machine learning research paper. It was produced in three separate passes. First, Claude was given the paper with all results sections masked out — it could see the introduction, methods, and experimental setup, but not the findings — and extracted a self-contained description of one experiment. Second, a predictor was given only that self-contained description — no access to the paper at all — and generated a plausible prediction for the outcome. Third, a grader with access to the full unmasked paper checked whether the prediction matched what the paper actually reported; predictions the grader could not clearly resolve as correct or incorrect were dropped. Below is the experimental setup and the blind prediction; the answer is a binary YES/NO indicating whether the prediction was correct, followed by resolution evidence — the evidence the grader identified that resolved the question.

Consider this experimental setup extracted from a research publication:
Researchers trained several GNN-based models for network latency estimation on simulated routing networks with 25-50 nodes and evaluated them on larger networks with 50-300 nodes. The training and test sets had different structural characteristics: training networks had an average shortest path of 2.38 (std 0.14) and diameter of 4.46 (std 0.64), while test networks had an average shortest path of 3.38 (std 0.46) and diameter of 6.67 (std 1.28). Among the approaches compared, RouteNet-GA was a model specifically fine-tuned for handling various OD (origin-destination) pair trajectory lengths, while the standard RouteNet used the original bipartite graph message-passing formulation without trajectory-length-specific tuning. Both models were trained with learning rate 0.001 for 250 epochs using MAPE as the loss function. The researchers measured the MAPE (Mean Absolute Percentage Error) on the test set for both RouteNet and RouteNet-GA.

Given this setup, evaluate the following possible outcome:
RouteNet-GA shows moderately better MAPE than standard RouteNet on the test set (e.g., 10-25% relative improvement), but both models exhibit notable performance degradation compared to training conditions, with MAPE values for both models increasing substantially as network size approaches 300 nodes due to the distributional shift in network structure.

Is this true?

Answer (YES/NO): NO